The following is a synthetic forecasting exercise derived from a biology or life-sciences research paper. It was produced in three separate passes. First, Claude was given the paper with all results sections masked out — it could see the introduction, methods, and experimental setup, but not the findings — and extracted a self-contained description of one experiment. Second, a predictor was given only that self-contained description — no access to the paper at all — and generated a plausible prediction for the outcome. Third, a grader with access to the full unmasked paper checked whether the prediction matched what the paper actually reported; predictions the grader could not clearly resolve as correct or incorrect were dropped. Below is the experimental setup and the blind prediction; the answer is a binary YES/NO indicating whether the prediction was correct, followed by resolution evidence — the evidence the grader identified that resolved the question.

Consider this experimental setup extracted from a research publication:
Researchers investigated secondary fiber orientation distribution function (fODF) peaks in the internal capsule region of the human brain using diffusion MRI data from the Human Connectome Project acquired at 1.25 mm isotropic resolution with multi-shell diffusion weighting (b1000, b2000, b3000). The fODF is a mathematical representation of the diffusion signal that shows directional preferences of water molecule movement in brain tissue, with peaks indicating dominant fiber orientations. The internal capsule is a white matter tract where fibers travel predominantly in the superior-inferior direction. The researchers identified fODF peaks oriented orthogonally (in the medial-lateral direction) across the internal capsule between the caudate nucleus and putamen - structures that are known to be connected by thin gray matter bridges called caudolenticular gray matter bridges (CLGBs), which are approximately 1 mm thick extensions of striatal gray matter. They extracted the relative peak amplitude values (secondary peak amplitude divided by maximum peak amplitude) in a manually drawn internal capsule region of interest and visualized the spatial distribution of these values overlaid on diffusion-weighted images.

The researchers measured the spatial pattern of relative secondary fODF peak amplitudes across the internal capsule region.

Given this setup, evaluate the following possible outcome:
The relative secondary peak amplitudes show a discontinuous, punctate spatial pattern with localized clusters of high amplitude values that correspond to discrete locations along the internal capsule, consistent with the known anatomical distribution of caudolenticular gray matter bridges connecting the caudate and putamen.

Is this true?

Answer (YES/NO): YES